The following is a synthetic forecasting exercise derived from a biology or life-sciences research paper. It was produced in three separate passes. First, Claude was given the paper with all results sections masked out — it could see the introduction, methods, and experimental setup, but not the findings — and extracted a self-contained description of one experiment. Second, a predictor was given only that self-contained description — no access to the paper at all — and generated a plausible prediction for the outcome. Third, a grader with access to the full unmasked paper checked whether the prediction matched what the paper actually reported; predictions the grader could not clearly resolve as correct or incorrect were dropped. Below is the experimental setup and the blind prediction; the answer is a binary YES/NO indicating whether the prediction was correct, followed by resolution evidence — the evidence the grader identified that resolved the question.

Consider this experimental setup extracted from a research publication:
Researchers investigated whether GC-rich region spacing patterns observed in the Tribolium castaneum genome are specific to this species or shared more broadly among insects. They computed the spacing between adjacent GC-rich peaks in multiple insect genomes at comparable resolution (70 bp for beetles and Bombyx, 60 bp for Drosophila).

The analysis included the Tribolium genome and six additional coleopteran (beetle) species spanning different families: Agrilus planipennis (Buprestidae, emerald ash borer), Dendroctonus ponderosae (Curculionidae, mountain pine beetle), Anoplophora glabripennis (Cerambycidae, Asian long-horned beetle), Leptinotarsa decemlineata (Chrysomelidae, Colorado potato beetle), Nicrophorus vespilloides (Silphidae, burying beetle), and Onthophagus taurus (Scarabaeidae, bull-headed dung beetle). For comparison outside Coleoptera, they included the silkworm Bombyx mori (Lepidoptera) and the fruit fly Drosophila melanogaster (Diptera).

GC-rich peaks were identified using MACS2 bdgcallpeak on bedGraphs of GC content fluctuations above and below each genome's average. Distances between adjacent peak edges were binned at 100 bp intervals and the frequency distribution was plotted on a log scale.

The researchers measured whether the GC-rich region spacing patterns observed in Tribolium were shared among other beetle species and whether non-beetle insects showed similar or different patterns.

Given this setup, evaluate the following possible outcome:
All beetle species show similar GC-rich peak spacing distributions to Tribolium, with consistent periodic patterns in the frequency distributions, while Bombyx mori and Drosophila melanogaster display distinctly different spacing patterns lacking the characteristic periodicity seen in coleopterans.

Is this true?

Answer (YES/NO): NO